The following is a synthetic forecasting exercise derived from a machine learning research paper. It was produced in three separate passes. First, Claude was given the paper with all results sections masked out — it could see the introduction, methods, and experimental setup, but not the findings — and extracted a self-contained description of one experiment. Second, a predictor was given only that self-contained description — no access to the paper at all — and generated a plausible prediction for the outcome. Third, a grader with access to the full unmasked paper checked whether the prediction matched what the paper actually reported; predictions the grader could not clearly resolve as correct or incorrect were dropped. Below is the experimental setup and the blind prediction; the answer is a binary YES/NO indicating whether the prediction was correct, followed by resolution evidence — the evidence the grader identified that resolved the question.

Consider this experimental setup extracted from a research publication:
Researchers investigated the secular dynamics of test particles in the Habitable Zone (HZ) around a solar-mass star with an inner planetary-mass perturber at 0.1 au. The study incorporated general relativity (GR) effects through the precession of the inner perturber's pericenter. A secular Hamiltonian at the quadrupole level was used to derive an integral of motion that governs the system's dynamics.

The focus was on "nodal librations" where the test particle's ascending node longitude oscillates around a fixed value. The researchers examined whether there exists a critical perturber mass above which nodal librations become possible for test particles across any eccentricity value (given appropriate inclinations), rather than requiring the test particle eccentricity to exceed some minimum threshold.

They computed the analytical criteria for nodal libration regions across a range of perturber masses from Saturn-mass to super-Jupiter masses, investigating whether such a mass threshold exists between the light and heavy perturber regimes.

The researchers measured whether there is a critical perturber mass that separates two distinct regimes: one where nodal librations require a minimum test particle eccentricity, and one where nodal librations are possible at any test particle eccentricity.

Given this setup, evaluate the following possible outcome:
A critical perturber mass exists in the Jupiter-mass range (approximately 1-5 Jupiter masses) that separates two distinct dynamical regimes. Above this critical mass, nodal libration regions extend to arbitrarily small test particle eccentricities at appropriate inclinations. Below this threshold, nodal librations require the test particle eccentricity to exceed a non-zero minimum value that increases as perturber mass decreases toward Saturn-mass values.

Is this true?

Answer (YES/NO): NO